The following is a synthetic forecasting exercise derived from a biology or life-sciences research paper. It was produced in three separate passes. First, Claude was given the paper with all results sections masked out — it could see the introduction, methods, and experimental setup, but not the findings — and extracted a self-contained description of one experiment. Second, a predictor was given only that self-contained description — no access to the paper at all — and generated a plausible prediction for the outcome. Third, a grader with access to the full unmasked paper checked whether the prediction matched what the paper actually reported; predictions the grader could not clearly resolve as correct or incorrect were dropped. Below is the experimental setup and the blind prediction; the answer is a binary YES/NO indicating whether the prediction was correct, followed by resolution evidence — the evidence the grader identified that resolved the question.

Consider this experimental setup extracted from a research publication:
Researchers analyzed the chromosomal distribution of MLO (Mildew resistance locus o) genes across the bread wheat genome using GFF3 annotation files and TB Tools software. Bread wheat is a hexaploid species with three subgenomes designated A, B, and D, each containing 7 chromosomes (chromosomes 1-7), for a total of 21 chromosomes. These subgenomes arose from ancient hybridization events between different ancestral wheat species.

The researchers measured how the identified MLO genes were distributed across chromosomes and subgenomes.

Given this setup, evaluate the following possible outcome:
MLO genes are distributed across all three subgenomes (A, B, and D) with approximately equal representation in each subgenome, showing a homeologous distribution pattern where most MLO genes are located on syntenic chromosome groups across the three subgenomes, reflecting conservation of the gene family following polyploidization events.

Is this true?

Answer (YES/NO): NO